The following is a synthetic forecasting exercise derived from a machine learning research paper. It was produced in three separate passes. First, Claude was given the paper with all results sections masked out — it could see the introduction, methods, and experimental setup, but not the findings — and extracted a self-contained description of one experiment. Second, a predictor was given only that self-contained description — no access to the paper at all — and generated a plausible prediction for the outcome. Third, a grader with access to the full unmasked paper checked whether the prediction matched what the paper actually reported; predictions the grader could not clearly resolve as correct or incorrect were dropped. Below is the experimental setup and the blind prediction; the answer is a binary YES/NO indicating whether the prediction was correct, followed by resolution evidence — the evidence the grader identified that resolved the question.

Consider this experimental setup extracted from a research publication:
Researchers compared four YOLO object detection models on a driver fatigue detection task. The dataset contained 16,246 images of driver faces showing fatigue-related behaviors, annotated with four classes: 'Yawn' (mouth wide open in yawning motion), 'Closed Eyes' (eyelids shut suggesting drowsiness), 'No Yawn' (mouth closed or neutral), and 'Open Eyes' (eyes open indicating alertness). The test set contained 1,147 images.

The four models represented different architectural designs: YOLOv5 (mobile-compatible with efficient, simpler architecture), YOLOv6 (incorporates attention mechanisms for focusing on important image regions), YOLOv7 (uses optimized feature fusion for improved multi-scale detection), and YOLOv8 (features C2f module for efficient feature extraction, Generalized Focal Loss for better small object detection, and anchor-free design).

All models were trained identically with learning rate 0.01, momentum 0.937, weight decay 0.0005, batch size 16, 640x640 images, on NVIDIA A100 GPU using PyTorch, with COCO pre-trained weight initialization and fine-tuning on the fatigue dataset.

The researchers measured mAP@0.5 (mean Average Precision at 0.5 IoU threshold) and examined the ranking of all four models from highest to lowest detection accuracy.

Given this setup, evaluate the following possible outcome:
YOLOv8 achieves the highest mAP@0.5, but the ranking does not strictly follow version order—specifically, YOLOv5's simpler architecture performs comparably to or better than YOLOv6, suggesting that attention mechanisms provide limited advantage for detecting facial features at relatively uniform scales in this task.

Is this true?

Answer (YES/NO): NO